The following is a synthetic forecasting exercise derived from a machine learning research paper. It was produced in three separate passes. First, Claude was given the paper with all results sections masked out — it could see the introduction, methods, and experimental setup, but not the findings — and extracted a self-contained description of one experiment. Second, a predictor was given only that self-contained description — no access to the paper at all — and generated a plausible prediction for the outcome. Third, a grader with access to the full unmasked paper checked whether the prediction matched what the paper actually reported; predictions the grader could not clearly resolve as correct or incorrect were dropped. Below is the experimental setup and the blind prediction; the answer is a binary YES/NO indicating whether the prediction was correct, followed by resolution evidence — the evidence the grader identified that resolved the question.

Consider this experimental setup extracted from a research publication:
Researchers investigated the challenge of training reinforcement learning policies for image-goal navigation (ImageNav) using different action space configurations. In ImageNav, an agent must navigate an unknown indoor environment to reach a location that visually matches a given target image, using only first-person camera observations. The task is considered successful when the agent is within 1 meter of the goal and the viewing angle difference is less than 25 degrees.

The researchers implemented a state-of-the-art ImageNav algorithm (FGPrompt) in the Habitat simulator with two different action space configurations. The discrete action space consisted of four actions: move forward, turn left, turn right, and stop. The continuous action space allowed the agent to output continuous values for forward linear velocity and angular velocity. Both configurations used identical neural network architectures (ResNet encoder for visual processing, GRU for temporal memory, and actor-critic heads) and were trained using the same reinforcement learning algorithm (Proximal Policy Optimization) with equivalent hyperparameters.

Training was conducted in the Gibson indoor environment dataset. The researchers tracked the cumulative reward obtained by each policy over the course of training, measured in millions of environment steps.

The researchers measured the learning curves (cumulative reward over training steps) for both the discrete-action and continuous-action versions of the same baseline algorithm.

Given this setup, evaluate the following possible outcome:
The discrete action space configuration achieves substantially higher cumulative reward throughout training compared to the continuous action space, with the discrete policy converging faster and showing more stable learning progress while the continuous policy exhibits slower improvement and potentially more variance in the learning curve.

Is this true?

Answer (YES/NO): YES